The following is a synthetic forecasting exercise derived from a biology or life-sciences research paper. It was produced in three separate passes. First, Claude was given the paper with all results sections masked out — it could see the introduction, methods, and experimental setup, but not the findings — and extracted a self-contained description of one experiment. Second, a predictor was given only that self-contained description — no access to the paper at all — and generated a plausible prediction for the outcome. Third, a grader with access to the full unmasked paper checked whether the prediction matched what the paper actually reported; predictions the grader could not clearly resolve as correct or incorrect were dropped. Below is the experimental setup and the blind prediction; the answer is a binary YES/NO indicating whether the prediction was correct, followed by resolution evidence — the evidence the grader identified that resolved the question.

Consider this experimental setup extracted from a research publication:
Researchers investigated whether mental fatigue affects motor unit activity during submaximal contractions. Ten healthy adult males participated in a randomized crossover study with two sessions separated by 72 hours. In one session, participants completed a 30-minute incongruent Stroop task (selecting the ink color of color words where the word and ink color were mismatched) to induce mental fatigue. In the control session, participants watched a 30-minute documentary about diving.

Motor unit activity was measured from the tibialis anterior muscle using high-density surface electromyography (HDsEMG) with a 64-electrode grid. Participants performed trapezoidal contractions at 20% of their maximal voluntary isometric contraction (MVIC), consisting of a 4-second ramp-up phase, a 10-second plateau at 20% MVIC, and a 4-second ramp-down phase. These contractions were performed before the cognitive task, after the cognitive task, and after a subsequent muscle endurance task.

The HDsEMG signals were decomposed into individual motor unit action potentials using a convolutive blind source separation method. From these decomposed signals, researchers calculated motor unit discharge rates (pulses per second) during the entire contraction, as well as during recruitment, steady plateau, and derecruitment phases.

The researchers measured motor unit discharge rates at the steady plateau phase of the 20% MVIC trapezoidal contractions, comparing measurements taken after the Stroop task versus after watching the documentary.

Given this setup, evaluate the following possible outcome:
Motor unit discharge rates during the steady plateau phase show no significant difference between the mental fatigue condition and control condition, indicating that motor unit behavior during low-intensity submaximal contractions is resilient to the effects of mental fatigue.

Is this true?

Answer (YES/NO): YES